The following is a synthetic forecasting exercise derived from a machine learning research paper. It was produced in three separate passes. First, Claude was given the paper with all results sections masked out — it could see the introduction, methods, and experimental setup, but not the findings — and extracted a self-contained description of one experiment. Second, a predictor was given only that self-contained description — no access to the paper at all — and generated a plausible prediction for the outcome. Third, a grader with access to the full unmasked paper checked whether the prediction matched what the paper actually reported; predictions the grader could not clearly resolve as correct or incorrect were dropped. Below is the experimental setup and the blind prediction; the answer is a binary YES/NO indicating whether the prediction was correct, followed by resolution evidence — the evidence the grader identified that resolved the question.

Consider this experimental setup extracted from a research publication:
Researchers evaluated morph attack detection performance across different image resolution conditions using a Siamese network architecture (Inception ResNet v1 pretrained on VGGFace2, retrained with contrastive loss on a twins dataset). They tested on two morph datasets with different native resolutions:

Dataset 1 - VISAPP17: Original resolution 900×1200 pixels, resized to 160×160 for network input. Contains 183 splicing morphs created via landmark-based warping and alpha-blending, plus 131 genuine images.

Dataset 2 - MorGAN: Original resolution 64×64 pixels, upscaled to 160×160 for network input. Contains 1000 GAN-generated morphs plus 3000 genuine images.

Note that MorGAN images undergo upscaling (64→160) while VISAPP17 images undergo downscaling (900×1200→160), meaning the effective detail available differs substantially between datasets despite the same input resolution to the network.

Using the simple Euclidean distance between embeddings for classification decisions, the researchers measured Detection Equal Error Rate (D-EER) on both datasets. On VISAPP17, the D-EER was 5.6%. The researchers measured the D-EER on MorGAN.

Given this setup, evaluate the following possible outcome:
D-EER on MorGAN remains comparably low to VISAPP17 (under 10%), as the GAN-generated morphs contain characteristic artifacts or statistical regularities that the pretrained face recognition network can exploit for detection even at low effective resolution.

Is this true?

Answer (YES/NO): NO